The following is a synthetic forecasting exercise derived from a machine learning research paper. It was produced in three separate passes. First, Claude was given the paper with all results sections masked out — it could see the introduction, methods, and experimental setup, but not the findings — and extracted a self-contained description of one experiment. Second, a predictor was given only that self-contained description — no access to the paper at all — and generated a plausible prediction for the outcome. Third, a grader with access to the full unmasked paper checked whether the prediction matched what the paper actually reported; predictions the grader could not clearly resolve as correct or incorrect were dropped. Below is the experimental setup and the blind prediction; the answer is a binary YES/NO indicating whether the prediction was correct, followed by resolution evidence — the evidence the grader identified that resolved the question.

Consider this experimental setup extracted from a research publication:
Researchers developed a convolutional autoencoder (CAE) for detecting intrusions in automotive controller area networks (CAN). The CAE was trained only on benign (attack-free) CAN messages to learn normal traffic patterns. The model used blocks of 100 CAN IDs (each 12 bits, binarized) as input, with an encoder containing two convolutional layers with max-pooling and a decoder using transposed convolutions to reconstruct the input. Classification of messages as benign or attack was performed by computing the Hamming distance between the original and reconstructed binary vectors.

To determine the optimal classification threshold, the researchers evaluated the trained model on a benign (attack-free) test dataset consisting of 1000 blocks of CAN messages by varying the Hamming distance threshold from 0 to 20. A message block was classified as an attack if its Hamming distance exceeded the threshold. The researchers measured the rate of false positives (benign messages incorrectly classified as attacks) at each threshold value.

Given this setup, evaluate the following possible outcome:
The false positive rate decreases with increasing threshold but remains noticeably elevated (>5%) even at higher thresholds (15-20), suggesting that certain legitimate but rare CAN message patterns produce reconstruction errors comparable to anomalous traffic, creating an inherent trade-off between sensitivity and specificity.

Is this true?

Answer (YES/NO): NO